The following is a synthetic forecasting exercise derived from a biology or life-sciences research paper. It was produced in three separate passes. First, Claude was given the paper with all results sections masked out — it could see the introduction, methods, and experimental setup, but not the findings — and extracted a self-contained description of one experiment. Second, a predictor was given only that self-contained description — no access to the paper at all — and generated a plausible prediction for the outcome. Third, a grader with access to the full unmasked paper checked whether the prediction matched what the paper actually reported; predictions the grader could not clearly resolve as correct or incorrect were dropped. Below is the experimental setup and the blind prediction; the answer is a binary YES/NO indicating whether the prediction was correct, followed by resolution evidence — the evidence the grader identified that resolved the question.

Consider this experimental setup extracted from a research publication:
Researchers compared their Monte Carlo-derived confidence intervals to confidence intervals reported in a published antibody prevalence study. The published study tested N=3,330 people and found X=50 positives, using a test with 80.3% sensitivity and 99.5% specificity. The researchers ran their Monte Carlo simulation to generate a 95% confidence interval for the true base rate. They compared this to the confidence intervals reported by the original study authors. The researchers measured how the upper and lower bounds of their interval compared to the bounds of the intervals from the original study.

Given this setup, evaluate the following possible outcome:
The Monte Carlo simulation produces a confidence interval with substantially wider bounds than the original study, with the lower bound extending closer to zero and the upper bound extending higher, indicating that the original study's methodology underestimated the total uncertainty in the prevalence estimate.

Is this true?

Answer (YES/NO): NO